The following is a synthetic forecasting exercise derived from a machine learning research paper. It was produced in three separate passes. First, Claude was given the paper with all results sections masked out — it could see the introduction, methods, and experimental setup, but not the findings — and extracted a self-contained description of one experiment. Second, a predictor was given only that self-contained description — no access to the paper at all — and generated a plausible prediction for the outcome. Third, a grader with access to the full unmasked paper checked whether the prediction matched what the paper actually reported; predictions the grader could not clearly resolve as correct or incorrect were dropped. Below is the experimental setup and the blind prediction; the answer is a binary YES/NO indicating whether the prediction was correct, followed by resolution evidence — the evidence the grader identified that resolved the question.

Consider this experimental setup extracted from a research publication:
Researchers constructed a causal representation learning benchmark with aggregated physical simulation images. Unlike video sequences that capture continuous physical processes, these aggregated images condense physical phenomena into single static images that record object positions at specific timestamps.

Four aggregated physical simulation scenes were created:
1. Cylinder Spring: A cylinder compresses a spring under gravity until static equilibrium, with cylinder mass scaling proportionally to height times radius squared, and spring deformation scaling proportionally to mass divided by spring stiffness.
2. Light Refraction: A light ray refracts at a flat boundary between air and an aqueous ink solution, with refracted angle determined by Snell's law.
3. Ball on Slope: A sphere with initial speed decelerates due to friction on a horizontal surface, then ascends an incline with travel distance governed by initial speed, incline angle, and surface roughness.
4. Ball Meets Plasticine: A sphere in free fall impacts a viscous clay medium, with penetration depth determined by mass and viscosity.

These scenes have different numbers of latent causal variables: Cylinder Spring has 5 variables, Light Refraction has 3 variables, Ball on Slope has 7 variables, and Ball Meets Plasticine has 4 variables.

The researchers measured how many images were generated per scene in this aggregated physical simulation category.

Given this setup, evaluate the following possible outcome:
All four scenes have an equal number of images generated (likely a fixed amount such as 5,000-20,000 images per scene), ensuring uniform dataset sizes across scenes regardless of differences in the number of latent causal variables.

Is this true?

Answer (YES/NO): NO